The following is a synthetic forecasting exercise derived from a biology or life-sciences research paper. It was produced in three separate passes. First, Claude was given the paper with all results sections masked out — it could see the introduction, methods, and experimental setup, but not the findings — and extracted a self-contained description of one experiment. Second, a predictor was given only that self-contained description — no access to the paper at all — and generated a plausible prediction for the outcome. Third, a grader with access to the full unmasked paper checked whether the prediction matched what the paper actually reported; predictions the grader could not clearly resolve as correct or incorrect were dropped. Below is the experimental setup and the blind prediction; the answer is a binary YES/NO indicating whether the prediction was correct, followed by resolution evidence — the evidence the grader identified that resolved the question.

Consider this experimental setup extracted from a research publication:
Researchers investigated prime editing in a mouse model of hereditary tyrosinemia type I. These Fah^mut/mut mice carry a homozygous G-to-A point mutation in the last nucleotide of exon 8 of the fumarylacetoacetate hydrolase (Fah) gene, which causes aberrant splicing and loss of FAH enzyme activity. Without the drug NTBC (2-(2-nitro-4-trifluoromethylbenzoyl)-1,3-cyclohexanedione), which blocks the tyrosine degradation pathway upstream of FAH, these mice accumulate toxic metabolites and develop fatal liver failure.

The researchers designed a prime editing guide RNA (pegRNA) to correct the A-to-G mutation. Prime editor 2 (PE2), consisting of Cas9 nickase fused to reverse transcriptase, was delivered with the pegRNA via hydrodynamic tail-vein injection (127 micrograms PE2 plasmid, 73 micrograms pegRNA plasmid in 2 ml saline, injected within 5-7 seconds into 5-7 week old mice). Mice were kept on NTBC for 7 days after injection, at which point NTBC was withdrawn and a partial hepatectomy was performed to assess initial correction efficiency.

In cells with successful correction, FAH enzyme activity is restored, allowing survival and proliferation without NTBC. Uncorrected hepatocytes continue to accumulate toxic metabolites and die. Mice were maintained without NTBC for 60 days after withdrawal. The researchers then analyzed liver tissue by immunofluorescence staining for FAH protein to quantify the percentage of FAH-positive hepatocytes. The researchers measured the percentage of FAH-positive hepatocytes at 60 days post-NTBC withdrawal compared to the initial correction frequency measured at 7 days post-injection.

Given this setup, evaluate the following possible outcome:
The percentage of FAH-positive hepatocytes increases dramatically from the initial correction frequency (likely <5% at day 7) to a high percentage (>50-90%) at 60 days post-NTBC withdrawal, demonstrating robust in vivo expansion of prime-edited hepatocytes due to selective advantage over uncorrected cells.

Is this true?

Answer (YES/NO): NO